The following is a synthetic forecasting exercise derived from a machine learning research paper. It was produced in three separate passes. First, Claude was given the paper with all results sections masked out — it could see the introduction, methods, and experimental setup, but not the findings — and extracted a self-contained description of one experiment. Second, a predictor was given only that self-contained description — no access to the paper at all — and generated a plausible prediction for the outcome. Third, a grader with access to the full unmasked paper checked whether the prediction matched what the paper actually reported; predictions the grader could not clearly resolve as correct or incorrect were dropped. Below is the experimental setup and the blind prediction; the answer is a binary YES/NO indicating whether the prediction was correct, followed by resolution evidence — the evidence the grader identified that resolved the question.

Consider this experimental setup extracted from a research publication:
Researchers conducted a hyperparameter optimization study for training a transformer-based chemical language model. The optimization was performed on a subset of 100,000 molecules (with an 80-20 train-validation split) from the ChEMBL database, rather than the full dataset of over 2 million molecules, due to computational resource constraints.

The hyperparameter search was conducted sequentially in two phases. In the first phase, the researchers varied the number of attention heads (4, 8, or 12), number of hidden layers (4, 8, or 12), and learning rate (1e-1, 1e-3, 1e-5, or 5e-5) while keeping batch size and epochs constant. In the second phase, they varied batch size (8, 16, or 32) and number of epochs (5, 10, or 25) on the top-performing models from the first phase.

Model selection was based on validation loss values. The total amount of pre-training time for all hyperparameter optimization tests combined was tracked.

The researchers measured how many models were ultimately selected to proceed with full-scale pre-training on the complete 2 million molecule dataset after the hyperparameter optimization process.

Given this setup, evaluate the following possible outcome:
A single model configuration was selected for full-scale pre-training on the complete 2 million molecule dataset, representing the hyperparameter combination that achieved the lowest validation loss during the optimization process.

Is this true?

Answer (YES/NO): NO